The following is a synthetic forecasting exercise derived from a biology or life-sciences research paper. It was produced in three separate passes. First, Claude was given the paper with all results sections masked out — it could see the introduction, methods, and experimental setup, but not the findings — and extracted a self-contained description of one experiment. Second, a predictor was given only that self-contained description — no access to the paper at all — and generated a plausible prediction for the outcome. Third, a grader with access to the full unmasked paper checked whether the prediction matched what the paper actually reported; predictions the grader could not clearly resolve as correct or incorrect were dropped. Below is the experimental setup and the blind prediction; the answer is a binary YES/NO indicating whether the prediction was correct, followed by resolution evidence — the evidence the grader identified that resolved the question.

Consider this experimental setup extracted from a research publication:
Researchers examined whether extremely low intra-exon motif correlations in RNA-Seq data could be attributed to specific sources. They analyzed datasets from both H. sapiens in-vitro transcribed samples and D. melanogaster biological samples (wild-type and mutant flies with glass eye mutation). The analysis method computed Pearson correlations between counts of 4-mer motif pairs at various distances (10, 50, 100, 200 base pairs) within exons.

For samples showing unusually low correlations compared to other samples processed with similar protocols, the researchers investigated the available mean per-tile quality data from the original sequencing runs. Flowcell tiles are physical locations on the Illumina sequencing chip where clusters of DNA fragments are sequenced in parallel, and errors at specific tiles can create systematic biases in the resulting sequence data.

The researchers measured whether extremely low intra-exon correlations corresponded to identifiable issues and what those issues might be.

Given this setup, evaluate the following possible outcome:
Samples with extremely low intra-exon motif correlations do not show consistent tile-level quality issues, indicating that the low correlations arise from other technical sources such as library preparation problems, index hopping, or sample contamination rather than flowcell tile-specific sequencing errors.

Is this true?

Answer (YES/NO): NO